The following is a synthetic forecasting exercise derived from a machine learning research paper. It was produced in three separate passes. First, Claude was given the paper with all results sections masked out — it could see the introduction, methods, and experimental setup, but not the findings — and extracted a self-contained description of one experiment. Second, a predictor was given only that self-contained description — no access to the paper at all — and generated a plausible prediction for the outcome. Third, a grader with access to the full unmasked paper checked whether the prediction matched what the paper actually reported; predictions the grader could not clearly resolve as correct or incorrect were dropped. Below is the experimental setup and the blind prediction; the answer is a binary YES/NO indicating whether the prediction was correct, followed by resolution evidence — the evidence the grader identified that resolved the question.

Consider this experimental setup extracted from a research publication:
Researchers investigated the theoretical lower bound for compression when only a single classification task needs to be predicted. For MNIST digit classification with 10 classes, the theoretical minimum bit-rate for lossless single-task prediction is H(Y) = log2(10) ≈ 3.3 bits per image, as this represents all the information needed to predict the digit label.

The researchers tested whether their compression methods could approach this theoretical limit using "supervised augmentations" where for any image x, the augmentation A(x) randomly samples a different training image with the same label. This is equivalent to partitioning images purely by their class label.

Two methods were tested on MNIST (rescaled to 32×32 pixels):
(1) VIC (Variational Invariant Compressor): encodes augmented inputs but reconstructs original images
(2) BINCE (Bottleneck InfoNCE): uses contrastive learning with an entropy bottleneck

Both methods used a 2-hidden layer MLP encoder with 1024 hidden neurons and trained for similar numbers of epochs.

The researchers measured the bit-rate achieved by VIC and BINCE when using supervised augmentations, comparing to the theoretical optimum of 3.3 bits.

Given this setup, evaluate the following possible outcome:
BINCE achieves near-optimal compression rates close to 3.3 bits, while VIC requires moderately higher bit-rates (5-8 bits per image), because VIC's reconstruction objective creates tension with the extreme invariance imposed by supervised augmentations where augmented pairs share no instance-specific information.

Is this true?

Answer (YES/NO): NO